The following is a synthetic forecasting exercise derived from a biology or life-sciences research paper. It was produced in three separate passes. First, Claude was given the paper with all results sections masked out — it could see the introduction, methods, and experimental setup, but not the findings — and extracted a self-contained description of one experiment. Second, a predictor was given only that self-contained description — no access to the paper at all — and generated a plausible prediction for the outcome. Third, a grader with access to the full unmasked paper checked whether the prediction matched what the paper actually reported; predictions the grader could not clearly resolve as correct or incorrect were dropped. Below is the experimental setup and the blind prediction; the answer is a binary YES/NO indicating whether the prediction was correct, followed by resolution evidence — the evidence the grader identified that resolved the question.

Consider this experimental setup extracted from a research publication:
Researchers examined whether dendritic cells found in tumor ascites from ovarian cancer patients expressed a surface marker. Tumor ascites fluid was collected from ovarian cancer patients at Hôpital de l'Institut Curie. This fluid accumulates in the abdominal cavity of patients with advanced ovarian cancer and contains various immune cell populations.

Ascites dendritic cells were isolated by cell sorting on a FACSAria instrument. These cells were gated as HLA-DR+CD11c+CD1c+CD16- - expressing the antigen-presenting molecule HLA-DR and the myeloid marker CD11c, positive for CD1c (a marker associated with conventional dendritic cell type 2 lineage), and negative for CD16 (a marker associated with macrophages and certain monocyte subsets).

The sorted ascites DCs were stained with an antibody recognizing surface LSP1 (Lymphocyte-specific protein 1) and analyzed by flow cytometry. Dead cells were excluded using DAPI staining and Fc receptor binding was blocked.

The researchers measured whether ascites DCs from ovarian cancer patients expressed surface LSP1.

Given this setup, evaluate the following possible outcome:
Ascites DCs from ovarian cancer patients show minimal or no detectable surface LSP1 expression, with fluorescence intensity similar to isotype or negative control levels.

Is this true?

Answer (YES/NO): NO